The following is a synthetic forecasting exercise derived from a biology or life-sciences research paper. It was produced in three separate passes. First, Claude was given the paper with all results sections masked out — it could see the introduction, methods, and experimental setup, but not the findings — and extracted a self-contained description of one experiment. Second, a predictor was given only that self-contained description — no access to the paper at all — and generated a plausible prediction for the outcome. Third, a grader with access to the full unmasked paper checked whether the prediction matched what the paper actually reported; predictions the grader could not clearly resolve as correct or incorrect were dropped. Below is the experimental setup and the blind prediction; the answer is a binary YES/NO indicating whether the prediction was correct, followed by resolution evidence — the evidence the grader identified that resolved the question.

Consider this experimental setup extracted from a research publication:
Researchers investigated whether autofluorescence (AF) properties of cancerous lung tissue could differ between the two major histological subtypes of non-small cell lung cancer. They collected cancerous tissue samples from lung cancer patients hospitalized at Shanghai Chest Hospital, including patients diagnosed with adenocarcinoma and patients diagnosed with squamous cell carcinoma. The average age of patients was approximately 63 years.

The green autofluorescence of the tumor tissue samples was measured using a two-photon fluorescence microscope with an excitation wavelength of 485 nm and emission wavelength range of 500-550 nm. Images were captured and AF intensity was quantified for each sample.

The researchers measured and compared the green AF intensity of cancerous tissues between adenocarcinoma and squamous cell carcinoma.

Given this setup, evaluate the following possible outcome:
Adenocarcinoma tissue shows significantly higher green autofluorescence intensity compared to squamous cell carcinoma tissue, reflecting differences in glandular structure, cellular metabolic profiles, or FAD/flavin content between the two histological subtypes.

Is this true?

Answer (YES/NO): YES